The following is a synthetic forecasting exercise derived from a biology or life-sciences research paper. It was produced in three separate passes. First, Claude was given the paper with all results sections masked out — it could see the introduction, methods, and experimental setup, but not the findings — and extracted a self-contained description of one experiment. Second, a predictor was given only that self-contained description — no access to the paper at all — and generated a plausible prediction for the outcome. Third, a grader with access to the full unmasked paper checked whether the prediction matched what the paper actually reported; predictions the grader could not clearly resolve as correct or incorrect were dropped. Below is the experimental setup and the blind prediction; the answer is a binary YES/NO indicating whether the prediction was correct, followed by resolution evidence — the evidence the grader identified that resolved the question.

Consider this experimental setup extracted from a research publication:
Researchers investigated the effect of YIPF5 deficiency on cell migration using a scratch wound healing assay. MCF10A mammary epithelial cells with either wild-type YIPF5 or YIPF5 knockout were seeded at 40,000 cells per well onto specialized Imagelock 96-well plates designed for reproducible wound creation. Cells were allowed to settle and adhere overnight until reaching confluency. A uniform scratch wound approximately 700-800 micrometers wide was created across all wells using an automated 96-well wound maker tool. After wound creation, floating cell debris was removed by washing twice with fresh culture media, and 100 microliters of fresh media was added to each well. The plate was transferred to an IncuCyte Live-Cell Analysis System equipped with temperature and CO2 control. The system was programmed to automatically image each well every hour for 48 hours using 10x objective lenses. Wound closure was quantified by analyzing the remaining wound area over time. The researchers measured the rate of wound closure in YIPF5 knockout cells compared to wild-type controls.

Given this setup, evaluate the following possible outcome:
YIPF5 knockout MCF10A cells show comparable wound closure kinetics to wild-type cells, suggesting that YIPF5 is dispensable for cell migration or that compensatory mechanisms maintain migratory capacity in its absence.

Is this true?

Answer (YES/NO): NO